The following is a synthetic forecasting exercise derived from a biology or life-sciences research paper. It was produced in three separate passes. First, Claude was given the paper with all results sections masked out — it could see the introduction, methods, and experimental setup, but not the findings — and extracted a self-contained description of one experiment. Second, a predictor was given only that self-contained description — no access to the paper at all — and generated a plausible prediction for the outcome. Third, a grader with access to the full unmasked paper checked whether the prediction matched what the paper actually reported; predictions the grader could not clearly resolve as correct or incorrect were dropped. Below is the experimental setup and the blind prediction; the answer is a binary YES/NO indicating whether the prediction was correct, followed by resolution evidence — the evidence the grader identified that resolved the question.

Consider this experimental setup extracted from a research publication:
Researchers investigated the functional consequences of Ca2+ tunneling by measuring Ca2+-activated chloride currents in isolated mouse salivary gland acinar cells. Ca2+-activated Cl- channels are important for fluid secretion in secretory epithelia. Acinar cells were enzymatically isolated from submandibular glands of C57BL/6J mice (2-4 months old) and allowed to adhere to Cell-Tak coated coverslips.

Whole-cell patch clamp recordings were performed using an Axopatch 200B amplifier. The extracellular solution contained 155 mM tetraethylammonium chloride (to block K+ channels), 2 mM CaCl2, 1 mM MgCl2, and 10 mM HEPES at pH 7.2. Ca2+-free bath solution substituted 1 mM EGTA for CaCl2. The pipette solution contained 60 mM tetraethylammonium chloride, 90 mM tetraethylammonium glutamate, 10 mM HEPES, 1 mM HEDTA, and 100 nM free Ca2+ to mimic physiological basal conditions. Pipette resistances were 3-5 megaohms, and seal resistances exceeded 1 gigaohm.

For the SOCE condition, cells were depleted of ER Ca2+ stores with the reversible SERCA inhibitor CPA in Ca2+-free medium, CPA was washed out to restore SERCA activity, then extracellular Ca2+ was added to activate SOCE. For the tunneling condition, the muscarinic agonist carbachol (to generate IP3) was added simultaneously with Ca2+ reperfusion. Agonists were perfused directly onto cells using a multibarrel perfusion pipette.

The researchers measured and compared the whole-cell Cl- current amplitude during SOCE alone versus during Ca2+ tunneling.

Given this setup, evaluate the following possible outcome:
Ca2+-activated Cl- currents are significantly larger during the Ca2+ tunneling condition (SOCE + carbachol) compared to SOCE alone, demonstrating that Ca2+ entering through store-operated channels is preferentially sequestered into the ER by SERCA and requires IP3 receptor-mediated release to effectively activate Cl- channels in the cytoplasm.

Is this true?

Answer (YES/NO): YES